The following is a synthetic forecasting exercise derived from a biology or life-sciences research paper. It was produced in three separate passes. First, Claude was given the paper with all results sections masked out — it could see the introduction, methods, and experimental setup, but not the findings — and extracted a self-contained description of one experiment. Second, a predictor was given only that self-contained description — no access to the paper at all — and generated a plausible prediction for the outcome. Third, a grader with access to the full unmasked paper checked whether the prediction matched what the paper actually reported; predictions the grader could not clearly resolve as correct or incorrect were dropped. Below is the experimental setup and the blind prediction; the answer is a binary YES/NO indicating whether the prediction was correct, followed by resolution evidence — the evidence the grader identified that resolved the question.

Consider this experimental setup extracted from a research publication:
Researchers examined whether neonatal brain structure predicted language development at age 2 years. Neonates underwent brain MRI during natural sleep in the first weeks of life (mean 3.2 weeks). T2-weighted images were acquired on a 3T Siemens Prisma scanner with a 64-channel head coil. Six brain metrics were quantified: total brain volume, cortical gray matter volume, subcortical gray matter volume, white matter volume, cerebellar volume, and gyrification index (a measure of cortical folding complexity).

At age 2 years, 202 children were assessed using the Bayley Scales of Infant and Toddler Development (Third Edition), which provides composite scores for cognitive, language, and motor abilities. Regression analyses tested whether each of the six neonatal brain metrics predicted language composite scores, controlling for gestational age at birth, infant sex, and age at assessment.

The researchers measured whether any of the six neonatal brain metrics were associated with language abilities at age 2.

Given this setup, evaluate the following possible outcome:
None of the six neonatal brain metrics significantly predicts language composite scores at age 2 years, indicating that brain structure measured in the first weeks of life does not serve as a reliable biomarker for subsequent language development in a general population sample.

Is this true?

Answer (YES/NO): YES